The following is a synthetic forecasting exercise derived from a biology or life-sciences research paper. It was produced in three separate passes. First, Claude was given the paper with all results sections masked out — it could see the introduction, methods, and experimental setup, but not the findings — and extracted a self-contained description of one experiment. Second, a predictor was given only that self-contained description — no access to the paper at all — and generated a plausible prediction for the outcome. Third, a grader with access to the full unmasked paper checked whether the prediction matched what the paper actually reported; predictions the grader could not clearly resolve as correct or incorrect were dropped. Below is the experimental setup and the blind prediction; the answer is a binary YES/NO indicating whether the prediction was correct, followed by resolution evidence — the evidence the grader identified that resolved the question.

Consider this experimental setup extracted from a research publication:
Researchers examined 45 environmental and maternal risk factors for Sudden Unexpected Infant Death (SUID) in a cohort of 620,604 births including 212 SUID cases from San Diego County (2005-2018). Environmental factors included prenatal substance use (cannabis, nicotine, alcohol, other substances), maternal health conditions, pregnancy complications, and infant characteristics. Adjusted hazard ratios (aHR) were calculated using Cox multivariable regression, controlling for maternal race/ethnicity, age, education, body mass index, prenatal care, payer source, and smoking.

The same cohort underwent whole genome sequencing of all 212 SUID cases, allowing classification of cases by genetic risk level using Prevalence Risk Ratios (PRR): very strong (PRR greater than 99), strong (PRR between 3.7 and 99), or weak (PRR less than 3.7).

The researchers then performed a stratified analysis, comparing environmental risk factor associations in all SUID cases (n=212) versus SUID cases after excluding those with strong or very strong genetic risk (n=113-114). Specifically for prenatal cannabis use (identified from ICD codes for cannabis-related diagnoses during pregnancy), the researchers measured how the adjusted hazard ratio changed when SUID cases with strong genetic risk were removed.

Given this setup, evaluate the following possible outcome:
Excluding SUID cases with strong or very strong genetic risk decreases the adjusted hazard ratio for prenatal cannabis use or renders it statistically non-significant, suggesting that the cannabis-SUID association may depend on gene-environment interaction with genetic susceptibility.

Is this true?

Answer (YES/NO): NO